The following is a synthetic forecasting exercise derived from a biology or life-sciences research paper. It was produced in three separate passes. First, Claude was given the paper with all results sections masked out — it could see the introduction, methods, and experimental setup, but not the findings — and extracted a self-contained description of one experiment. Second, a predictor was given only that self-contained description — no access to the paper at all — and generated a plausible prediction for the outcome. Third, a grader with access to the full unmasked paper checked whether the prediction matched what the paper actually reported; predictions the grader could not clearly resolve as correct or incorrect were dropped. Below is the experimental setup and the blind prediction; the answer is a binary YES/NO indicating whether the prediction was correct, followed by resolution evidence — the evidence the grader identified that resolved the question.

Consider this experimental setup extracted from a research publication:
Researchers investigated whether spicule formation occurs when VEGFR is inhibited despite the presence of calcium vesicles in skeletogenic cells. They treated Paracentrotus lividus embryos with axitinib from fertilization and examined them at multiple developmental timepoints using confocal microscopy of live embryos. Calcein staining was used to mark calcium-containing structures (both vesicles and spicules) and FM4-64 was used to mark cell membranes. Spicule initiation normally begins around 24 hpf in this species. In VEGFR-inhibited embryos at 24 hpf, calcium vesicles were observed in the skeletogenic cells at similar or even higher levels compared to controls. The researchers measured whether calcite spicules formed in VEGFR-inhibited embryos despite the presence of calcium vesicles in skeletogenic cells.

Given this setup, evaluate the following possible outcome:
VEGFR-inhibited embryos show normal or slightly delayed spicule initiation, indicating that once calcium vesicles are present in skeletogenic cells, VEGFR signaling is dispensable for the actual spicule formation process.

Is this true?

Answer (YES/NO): NO